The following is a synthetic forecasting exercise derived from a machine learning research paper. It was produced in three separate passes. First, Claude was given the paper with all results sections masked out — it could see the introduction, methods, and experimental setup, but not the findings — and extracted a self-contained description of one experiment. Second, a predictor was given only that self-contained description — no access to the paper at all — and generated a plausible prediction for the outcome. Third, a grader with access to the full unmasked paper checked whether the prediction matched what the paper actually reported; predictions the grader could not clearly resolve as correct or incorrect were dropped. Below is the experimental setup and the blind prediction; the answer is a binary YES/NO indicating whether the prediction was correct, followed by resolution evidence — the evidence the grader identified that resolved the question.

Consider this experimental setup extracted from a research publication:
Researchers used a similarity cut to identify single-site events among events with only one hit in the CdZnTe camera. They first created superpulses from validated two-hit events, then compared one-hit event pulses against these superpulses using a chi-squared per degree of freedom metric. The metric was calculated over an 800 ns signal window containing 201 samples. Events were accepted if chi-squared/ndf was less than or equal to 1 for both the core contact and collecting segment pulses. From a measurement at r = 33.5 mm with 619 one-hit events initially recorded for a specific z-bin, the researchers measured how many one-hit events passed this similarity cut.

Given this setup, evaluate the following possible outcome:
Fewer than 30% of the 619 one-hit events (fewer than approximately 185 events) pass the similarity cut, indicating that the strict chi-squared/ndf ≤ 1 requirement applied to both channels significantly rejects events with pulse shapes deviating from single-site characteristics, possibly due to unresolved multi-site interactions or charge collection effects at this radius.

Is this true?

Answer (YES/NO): YES